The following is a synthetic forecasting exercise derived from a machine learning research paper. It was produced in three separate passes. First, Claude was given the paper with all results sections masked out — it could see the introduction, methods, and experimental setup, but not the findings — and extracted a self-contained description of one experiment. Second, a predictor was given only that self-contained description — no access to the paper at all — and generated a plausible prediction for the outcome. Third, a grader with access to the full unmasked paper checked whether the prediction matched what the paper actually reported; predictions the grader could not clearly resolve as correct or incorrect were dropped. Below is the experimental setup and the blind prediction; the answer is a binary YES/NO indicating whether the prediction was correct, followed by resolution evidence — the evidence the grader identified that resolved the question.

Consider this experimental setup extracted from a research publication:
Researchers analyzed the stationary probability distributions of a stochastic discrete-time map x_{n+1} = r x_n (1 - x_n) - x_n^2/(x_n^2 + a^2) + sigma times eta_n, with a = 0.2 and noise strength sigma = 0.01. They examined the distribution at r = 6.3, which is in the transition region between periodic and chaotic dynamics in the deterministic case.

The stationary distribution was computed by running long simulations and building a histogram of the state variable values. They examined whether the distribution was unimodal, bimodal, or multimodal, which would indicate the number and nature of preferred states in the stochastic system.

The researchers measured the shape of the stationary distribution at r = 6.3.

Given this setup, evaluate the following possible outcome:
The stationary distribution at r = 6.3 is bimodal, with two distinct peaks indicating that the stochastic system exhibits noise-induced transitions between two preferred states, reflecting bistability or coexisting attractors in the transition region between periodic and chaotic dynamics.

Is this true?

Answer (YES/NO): NO